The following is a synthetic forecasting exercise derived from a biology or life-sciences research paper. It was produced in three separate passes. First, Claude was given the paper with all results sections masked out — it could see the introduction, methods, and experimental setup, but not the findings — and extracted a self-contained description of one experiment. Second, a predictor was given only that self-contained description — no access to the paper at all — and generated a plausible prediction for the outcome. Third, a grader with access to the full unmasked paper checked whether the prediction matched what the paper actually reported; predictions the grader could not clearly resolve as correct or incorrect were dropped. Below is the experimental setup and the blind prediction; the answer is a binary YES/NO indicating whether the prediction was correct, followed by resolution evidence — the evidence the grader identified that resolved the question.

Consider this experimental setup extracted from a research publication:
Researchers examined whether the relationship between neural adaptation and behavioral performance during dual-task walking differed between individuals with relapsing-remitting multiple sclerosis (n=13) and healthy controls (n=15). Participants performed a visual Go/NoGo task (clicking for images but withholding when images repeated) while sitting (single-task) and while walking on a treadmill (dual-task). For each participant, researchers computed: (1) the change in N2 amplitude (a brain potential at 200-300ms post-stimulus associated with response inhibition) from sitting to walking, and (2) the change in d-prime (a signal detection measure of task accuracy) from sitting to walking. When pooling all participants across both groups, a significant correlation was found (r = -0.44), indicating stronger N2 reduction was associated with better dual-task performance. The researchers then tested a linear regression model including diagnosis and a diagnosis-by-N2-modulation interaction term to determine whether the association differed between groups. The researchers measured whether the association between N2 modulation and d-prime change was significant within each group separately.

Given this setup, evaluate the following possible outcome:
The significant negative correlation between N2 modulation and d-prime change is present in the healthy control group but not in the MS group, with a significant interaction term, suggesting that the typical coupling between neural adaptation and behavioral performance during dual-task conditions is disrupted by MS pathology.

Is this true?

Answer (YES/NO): NO